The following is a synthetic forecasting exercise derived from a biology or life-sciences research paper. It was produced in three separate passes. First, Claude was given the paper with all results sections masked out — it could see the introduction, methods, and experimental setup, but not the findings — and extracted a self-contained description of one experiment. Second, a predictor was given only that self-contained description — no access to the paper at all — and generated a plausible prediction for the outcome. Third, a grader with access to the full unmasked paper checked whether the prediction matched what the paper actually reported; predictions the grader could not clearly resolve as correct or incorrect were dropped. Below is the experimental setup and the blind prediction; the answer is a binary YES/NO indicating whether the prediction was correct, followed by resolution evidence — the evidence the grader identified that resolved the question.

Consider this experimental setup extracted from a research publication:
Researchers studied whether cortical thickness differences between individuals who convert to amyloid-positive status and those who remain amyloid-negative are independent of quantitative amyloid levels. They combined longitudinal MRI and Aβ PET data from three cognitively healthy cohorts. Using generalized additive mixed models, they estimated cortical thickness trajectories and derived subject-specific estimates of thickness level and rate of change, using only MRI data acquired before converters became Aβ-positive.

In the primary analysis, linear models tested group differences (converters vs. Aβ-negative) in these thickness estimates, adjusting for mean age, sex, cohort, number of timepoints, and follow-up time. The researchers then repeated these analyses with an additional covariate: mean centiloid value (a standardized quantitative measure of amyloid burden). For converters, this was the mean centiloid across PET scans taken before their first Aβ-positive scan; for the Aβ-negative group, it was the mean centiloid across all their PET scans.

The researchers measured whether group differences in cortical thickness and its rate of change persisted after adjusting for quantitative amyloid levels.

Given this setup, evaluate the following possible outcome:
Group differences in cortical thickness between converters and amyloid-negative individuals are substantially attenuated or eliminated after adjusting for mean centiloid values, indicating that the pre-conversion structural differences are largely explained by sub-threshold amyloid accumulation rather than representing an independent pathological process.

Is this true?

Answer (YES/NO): NO